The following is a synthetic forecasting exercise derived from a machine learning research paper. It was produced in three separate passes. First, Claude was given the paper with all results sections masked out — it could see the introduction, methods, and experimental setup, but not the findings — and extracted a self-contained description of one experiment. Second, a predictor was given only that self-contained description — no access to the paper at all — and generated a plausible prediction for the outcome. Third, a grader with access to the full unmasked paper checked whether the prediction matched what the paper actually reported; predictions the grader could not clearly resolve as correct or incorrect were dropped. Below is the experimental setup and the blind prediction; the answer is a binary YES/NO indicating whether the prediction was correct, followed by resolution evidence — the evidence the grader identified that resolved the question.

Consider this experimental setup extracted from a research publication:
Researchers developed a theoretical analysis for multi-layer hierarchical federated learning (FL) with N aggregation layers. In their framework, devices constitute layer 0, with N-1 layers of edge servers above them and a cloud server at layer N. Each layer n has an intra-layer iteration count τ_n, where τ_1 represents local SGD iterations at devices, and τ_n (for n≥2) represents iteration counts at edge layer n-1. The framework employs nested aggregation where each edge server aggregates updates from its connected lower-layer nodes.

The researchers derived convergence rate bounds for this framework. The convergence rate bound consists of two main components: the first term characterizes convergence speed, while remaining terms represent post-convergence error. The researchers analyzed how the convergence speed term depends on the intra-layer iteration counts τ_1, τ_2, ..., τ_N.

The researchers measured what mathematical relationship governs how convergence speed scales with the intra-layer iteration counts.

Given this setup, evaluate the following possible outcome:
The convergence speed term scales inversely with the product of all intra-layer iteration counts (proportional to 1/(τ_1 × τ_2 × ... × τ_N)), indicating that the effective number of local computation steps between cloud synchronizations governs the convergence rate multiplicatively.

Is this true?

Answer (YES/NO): YES